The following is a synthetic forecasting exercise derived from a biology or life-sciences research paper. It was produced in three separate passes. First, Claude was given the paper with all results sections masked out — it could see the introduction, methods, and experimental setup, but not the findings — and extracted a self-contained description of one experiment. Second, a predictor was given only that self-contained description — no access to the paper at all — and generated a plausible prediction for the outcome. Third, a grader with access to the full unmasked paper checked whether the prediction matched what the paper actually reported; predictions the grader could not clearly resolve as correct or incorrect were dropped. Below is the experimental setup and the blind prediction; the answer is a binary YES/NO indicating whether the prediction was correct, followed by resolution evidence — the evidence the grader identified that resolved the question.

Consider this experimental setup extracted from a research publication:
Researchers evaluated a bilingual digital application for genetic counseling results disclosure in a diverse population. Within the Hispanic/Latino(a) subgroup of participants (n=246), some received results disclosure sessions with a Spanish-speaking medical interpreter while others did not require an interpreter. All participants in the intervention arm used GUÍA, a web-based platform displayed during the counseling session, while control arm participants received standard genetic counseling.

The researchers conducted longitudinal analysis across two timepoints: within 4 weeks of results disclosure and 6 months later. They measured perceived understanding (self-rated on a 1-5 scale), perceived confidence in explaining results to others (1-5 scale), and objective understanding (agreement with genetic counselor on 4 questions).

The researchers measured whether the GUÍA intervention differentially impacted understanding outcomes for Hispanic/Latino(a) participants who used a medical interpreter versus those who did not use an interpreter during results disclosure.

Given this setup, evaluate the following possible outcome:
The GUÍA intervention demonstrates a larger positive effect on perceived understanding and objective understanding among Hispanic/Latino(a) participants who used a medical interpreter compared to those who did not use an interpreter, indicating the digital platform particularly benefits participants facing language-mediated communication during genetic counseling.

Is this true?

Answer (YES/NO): NO